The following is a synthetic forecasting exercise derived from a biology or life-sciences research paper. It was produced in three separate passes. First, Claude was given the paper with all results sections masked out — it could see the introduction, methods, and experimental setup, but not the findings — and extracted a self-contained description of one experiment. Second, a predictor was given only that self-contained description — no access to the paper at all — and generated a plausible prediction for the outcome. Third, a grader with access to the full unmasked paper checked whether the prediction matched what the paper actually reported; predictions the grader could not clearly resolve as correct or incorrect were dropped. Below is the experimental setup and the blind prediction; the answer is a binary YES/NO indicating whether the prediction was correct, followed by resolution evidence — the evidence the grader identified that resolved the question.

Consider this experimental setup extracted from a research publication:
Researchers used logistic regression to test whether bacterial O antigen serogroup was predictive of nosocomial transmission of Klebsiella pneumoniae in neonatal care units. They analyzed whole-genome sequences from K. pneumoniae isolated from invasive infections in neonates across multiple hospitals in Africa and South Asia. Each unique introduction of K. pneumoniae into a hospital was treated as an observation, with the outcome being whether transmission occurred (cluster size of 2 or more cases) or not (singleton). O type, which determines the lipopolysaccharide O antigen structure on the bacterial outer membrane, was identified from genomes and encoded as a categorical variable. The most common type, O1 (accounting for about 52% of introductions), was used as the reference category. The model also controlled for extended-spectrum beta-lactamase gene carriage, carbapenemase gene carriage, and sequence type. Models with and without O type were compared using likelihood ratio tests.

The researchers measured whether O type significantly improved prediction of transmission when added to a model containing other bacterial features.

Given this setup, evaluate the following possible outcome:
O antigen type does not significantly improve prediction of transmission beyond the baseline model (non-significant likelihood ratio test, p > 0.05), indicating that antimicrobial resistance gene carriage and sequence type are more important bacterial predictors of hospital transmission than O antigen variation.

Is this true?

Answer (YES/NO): YES